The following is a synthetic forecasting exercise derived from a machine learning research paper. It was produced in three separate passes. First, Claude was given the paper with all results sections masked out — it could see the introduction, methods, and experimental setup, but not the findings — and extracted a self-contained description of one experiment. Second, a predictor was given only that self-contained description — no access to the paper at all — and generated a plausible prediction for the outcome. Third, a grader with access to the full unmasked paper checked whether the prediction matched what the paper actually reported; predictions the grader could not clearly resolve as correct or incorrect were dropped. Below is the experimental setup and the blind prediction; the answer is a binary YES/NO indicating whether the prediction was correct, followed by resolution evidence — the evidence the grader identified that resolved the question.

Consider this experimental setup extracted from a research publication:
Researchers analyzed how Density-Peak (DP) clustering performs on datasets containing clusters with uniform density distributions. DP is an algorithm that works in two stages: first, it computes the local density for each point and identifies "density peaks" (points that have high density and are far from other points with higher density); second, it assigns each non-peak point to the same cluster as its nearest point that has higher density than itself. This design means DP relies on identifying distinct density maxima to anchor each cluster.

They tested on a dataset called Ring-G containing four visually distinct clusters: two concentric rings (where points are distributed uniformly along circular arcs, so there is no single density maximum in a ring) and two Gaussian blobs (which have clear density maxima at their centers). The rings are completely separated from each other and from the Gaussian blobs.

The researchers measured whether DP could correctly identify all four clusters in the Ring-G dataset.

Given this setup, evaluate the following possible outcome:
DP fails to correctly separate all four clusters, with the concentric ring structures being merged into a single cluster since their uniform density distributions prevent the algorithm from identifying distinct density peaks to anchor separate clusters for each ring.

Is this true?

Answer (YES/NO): NO